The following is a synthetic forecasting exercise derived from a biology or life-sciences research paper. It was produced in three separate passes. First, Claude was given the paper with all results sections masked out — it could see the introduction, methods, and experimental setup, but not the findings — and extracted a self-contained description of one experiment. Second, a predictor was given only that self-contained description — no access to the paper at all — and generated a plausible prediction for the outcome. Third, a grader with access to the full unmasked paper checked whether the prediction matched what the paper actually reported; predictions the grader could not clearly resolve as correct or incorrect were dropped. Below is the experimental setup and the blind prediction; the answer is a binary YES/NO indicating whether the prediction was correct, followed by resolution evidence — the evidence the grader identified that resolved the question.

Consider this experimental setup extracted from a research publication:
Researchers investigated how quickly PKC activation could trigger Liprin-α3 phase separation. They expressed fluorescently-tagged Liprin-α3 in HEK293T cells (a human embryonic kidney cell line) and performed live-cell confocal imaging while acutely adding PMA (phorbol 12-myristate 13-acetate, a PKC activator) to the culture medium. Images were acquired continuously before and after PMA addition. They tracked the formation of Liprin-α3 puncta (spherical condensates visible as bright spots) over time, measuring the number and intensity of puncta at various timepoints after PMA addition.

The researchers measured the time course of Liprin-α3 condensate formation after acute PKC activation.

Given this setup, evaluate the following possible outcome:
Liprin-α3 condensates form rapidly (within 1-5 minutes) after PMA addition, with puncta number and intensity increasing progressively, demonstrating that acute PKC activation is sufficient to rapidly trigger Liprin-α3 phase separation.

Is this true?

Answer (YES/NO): YES